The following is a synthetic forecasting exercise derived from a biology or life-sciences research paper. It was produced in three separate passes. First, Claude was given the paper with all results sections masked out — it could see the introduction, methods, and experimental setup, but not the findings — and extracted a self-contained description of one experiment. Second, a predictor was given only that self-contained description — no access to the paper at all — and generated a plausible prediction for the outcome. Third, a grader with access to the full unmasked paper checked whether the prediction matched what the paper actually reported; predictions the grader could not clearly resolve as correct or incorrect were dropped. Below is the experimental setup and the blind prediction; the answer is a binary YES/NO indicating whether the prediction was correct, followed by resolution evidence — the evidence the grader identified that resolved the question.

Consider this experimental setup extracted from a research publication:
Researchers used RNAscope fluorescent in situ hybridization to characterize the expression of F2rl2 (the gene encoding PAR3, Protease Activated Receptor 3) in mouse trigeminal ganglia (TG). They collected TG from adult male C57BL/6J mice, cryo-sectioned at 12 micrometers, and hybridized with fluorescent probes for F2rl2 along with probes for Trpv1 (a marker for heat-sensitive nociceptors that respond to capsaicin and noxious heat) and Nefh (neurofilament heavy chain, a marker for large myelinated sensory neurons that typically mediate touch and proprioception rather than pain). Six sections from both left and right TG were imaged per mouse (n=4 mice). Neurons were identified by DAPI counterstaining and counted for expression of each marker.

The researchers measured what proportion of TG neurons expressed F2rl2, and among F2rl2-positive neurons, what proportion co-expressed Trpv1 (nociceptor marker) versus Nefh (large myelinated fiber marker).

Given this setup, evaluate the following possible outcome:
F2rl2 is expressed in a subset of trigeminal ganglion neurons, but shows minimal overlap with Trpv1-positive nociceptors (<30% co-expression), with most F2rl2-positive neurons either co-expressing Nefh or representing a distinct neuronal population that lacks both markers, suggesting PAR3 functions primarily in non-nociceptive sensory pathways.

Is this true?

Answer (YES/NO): NO